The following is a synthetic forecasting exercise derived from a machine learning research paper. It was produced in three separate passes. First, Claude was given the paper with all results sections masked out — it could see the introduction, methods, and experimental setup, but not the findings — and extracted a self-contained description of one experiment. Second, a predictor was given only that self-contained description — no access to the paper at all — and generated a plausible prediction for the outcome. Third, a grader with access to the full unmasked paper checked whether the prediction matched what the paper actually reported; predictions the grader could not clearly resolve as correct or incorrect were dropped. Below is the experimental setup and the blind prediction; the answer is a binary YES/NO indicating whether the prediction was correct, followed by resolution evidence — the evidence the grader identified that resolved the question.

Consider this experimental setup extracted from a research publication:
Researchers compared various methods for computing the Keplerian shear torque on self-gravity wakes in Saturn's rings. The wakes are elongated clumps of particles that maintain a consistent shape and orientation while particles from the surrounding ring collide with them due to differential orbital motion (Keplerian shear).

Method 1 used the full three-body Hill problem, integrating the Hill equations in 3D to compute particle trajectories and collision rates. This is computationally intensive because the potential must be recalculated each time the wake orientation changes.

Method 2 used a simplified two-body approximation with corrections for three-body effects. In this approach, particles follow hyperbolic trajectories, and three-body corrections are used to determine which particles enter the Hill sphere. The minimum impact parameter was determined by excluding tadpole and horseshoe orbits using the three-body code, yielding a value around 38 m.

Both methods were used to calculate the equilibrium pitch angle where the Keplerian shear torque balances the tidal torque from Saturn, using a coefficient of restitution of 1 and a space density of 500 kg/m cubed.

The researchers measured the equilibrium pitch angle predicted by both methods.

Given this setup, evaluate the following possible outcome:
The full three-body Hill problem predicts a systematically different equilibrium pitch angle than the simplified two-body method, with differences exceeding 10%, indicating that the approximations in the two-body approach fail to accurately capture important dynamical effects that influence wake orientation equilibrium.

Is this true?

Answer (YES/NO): NO